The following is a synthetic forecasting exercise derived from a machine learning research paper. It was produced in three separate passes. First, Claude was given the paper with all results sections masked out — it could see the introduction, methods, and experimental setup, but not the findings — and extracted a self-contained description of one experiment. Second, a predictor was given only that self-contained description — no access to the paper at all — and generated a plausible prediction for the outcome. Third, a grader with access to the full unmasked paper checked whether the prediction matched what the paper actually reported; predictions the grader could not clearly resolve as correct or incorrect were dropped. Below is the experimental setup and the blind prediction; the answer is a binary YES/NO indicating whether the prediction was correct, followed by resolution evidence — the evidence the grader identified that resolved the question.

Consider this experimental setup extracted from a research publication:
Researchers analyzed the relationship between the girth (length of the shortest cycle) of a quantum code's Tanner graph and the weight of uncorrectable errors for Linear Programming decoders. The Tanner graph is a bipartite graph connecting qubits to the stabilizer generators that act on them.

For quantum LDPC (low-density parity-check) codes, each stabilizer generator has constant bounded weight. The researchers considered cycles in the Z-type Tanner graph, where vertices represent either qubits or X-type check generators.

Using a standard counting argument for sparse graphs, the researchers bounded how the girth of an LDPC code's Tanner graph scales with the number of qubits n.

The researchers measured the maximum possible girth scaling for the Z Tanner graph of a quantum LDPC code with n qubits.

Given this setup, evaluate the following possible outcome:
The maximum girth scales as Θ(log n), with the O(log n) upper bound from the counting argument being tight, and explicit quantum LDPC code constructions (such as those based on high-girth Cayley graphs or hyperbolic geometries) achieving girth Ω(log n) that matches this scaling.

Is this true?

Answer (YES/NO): YES